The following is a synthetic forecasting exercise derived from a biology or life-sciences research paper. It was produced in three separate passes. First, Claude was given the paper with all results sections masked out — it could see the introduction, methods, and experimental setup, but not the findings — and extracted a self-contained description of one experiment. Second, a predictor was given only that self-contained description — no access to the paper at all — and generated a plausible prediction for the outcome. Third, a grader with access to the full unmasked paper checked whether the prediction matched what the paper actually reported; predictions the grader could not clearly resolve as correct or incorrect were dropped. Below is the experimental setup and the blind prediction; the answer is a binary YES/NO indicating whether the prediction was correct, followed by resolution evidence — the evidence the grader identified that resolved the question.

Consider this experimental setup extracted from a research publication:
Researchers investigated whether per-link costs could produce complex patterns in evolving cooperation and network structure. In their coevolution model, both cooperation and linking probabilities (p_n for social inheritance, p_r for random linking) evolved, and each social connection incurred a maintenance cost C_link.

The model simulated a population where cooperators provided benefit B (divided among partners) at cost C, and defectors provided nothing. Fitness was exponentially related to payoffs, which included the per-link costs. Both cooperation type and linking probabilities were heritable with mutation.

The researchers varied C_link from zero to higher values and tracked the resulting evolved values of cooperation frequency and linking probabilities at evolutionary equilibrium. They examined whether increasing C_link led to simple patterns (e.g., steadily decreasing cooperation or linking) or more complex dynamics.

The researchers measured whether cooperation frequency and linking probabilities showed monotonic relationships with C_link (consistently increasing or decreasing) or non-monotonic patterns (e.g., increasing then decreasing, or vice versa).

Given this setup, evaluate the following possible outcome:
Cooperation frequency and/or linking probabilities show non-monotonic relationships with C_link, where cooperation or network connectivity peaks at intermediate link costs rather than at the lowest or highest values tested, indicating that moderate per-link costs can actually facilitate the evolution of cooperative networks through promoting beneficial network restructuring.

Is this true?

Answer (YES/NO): NO